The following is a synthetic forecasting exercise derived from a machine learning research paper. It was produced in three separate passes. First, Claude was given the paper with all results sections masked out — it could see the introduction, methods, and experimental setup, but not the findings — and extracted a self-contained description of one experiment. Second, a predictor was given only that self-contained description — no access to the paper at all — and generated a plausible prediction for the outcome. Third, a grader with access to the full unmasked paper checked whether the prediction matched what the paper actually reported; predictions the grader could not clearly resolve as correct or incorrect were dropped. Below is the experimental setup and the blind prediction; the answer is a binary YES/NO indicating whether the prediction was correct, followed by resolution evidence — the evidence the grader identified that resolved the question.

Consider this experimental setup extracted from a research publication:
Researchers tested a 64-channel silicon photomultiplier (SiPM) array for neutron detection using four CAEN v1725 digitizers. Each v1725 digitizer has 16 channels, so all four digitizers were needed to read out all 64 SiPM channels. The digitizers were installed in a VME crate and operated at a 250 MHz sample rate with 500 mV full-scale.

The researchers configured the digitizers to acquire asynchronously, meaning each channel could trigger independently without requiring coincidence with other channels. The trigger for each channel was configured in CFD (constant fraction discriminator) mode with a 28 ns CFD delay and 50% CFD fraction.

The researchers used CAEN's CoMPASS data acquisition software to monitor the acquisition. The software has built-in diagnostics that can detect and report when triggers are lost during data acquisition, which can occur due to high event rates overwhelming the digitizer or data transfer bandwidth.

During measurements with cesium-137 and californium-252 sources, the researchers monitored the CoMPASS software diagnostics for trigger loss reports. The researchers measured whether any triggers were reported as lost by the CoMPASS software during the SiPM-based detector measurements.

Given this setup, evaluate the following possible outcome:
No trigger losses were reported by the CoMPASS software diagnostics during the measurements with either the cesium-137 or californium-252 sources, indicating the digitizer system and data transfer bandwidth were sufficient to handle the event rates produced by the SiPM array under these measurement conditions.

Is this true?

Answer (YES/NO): YES